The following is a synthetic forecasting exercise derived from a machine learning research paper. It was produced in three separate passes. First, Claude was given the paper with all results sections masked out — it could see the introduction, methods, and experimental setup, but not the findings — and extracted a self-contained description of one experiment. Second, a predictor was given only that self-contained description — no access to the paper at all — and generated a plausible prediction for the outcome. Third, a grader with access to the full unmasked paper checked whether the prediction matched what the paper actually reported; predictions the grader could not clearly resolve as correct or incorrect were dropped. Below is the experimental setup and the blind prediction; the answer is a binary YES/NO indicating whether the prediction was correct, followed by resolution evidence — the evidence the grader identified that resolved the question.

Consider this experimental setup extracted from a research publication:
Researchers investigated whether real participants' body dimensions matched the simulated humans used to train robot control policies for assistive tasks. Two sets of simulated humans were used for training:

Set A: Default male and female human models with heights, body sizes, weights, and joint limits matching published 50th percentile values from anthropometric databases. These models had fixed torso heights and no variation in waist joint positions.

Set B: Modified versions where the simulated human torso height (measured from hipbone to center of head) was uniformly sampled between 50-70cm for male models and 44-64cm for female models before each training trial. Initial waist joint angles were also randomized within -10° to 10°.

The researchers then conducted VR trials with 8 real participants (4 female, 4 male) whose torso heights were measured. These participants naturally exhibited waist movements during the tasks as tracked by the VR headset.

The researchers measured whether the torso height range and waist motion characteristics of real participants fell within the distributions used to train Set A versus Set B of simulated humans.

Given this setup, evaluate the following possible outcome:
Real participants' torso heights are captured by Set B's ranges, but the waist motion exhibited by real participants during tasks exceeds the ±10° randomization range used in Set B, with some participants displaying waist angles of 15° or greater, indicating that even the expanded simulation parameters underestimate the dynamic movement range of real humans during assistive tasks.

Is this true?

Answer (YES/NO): NO